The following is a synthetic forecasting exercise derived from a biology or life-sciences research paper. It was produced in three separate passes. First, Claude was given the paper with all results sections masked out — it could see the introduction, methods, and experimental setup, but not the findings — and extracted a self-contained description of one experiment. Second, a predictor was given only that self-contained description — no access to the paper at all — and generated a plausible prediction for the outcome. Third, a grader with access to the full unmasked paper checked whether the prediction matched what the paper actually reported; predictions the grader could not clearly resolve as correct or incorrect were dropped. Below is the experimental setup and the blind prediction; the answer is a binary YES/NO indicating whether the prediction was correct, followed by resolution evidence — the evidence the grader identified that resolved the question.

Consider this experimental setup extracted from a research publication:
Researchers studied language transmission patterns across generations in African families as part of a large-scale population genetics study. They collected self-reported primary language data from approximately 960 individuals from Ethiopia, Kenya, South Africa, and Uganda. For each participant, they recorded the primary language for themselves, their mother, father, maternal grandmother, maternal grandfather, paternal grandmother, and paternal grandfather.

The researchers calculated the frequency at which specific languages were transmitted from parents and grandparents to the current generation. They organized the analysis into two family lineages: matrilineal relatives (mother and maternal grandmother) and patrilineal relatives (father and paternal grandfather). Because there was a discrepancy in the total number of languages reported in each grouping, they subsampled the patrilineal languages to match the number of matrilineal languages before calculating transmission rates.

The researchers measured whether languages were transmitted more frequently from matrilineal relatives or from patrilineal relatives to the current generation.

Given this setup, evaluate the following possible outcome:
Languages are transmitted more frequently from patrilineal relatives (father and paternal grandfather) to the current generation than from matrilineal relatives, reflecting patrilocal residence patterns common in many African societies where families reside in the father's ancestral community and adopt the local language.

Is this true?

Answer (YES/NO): NO